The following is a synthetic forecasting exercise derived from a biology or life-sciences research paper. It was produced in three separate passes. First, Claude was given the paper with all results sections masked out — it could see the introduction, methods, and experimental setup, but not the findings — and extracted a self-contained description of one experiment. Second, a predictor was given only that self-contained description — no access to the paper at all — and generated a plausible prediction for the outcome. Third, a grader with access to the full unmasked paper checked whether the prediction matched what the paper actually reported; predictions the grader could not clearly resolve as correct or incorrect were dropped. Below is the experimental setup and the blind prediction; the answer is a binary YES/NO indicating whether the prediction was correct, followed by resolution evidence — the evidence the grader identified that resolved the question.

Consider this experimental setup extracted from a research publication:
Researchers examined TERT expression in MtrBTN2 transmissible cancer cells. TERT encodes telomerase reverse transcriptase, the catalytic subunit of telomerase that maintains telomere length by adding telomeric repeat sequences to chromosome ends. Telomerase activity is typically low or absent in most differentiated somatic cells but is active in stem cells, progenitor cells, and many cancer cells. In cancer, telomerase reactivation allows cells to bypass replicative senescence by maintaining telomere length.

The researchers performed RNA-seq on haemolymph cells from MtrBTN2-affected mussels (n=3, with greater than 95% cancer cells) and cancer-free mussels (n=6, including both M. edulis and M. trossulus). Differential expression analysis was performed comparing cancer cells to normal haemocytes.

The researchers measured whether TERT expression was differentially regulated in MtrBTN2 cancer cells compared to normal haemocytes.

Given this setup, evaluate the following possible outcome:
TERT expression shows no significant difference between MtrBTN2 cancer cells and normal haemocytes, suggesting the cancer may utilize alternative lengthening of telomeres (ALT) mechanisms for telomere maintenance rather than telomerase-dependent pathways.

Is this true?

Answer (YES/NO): NO